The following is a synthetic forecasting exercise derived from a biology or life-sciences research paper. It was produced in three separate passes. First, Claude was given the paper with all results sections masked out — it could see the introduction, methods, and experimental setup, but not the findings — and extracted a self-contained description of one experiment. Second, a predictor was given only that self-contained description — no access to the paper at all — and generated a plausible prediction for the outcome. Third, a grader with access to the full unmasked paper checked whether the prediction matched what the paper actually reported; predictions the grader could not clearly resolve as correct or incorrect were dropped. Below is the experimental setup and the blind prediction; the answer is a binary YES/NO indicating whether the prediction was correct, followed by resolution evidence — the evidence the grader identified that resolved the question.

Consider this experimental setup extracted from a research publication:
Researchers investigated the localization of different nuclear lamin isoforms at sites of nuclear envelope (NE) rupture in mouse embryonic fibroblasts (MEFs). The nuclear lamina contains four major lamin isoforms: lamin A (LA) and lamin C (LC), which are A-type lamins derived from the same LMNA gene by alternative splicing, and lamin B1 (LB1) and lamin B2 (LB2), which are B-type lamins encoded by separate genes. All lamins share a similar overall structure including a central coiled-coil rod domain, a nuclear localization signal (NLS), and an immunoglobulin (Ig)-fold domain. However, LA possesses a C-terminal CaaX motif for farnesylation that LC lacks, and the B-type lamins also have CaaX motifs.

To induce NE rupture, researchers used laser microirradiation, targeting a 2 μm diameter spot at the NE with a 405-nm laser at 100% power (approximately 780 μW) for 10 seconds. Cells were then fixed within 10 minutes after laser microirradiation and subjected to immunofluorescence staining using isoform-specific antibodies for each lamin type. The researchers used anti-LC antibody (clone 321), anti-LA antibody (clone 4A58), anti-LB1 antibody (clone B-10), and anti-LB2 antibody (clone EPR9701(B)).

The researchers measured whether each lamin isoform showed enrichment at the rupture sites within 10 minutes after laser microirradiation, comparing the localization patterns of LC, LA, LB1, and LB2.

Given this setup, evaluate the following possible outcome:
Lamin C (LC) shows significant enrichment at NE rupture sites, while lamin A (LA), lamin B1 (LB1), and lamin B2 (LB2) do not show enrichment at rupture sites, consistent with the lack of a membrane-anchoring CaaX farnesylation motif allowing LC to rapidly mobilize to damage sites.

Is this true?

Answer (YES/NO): YES